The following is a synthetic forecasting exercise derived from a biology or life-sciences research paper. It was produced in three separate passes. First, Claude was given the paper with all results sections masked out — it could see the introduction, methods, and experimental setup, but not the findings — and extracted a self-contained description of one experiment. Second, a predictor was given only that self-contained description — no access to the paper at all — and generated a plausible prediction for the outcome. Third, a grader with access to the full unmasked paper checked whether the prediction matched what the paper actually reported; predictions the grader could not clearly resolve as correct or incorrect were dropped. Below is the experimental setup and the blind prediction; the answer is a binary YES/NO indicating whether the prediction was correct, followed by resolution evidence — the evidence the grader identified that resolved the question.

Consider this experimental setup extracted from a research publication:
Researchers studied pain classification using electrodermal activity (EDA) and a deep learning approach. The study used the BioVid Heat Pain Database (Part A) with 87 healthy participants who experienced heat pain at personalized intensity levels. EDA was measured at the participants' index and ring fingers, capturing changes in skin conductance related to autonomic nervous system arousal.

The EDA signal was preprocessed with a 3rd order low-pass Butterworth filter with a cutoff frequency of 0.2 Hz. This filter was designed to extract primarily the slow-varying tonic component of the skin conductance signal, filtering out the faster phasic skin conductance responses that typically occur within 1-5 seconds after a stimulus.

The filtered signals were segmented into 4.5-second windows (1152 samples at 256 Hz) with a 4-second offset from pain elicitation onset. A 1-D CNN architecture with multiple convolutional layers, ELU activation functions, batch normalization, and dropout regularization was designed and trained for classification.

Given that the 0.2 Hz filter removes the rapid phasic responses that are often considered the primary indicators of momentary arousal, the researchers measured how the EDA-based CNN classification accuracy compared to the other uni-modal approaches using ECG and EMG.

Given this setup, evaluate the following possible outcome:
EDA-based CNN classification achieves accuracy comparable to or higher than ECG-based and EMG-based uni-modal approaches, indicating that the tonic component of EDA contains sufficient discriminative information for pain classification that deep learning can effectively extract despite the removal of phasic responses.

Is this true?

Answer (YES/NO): YES